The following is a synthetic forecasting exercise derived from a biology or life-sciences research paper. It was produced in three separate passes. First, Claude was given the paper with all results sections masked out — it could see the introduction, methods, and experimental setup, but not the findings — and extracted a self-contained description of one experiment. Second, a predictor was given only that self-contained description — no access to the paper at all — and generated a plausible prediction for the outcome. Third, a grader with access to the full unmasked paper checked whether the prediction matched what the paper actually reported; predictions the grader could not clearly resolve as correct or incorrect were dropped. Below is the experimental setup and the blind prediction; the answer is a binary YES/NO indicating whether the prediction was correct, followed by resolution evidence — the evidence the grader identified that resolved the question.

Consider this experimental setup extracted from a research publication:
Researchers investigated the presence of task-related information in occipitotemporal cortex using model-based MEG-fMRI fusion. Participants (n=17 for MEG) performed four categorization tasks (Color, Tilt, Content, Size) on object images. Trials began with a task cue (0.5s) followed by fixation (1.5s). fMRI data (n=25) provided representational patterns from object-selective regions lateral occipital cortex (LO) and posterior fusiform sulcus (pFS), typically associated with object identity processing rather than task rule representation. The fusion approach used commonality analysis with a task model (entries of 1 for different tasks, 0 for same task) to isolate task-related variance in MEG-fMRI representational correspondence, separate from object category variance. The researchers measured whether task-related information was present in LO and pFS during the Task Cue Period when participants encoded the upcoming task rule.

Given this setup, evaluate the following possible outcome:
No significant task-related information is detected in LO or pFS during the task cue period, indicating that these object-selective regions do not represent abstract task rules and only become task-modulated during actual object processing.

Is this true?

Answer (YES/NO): NO